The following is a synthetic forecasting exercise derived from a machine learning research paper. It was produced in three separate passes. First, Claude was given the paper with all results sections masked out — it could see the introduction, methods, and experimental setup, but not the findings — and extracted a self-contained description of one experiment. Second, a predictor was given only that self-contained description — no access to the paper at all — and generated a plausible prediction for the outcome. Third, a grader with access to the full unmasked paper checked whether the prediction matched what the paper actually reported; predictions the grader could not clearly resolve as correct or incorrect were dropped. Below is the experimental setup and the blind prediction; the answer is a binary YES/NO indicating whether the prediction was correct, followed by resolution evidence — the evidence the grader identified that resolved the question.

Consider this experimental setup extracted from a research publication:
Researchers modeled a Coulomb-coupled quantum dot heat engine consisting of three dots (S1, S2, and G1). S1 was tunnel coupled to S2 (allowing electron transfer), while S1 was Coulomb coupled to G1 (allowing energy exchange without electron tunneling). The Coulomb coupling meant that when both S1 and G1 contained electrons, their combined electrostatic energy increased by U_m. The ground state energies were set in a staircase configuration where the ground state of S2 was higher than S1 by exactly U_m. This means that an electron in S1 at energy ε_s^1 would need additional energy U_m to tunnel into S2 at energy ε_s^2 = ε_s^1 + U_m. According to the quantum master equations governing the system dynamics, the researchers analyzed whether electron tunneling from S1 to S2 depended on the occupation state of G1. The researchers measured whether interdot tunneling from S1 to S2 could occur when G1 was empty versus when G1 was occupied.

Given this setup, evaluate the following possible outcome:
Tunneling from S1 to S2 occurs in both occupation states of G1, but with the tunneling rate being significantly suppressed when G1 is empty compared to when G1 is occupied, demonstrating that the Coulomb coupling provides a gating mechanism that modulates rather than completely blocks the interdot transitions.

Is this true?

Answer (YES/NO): NO